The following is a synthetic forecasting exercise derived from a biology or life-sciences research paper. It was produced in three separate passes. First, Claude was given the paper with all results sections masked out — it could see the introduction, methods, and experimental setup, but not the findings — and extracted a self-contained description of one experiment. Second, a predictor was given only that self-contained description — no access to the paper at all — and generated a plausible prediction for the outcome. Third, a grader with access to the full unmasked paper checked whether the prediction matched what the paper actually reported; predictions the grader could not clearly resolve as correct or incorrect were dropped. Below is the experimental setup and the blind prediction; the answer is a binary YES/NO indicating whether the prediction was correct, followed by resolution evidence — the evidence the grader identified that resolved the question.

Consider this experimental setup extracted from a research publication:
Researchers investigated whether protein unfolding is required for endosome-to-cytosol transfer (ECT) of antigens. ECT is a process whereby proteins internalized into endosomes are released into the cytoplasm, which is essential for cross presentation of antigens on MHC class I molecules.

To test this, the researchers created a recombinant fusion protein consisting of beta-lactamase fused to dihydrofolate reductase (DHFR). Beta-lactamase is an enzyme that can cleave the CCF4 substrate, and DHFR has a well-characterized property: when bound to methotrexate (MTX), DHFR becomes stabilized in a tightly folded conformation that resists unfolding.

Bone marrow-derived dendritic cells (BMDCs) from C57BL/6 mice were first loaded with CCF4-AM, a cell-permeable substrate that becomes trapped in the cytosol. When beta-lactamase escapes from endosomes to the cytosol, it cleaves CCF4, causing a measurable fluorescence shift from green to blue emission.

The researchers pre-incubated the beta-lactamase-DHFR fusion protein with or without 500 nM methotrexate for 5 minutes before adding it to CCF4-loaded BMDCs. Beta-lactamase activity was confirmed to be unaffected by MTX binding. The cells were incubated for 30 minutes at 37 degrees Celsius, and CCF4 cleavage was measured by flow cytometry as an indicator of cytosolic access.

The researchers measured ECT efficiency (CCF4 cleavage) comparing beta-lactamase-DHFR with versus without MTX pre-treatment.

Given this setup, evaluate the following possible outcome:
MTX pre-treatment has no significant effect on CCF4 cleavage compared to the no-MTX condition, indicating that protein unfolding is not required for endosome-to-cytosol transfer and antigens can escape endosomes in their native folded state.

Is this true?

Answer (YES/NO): YES